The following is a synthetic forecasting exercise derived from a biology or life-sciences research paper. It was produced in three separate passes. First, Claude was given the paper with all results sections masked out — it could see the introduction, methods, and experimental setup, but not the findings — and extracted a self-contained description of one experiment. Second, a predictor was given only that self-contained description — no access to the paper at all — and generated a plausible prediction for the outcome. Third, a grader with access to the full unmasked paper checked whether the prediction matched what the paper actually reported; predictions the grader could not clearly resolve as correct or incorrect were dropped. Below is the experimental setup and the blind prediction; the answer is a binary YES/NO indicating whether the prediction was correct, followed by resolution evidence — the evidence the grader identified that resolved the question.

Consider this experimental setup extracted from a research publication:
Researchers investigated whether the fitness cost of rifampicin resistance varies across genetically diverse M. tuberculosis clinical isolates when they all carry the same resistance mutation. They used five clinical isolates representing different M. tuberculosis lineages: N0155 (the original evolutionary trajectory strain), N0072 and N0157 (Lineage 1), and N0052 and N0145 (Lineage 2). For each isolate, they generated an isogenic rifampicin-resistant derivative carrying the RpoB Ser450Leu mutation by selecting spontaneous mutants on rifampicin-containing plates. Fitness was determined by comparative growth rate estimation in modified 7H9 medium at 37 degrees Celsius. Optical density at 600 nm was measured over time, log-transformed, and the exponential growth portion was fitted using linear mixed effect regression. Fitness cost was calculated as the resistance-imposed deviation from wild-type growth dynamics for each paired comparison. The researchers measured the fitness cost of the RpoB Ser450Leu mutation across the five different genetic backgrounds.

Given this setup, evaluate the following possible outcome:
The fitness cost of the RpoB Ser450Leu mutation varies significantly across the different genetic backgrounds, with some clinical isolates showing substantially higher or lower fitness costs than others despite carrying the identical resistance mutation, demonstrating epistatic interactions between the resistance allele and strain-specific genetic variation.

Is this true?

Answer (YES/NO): YES